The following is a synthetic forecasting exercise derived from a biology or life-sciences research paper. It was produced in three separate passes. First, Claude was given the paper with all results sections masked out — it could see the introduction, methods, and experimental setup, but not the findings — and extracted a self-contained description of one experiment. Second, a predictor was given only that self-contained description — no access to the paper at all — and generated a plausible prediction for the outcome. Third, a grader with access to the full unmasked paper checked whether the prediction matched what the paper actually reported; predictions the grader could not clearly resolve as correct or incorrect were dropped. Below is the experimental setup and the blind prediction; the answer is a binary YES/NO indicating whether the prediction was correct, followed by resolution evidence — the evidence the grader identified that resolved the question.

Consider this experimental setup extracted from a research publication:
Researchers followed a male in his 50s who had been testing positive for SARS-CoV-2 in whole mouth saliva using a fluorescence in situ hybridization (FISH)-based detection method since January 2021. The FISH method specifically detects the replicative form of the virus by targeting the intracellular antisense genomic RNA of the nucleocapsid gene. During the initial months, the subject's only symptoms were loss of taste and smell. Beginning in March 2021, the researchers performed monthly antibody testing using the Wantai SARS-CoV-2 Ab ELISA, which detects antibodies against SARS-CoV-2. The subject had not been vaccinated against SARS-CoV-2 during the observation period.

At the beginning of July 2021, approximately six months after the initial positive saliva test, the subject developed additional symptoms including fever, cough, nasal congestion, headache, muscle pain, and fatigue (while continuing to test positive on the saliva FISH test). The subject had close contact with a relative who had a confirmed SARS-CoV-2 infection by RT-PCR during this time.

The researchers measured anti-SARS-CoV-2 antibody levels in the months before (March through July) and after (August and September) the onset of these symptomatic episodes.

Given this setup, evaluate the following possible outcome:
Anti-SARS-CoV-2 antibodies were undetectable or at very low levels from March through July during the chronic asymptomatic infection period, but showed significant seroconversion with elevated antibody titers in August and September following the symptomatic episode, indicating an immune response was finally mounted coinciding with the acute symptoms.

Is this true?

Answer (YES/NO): YES